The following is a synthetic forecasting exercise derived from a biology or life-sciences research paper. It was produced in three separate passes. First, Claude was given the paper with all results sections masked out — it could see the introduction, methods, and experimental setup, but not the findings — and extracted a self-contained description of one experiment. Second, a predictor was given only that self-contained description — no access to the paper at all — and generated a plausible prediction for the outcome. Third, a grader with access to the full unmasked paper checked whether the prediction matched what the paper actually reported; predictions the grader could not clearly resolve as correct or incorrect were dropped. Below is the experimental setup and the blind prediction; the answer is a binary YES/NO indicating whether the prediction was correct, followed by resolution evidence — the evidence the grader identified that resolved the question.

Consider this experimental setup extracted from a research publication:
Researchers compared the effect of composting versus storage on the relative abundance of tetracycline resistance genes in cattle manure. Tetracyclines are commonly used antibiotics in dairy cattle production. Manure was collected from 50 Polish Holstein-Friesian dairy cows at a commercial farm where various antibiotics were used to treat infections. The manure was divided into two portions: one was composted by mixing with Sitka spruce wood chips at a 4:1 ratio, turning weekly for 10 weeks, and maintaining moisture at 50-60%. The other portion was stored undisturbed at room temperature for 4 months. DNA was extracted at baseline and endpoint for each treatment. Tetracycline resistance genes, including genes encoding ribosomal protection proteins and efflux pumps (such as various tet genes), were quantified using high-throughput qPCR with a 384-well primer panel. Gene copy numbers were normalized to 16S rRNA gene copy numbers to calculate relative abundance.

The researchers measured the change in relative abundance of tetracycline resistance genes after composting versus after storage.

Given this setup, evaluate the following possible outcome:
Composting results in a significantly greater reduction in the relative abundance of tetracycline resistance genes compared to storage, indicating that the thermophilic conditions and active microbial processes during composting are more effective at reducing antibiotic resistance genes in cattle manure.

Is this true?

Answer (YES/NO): NO